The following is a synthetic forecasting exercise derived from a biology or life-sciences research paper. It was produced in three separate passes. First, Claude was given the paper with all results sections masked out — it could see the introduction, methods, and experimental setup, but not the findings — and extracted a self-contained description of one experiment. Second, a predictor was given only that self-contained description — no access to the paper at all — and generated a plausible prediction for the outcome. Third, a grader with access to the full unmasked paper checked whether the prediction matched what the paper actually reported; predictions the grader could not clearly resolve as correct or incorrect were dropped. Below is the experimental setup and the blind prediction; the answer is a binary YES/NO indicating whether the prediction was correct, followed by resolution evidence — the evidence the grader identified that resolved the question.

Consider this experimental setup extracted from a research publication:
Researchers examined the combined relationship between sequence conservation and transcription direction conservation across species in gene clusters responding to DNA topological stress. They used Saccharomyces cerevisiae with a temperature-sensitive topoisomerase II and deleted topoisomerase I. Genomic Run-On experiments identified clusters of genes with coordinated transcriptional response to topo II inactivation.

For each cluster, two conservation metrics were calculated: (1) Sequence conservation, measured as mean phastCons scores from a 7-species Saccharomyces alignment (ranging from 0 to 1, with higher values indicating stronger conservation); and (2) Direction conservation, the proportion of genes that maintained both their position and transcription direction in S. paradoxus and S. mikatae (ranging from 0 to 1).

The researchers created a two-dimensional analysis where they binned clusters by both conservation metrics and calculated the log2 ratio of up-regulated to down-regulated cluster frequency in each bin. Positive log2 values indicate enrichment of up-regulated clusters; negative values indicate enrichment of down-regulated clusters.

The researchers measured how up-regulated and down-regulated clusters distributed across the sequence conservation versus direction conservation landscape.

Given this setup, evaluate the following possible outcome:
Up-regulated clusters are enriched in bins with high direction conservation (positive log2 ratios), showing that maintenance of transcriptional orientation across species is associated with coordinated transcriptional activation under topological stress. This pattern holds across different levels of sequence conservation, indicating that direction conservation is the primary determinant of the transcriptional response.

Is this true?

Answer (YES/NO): NO